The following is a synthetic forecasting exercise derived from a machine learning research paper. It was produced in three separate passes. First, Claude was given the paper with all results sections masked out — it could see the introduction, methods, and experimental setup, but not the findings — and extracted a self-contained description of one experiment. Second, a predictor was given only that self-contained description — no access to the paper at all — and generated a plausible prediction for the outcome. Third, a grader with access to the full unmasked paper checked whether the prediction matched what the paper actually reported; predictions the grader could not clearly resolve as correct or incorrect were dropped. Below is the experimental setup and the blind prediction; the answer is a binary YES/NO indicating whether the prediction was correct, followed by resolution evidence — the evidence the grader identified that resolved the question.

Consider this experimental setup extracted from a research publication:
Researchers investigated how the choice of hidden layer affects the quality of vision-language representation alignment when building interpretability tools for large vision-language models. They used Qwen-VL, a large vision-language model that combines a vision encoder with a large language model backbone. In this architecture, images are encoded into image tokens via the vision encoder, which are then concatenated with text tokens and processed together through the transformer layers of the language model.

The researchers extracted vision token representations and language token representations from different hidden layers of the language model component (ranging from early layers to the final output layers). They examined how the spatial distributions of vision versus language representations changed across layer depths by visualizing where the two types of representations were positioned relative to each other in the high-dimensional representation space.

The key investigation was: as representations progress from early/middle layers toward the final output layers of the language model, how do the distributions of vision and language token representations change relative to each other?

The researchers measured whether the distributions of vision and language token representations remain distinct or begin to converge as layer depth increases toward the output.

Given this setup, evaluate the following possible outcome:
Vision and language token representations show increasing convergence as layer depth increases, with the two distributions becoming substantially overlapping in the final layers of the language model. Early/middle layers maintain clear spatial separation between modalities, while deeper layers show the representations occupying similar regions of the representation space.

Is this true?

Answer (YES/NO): YES